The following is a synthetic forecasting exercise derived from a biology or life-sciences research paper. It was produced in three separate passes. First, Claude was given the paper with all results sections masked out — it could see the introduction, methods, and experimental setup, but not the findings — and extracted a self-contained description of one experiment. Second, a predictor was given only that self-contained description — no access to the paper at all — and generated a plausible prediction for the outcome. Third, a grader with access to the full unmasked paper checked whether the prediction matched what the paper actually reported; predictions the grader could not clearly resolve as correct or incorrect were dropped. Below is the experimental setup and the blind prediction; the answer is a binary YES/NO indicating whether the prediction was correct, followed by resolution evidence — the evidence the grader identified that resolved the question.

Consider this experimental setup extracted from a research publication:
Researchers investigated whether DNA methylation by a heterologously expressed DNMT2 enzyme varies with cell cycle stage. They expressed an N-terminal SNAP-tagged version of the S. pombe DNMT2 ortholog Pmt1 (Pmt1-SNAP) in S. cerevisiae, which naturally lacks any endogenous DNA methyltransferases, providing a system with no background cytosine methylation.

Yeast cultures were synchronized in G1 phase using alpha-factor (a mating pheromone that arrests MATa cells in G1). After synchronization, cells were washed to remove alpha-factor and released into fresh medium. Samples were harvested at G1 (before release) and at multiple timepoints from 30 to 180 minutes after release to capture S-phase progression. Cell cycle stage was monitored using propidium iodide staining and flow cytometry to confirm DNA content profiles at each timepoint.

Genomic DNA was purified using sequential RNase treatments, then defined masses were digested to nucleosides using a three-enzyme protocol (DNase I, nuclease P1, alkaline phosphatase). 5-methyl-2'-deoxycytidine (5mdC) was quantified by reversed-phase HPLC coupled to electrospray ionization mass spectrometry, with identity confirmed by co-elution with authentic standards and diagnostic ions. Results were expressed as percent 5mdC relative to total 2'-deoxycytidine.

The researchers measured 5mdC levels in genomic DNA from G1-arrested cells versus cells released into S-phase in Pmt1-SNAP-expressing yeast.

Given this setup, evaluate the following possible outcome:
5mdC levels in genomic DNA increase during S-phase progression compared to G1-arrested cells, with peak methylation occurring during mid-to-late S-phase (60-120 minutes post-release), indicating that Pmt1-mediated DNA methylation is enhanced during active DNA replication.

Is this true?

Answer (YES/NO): NO